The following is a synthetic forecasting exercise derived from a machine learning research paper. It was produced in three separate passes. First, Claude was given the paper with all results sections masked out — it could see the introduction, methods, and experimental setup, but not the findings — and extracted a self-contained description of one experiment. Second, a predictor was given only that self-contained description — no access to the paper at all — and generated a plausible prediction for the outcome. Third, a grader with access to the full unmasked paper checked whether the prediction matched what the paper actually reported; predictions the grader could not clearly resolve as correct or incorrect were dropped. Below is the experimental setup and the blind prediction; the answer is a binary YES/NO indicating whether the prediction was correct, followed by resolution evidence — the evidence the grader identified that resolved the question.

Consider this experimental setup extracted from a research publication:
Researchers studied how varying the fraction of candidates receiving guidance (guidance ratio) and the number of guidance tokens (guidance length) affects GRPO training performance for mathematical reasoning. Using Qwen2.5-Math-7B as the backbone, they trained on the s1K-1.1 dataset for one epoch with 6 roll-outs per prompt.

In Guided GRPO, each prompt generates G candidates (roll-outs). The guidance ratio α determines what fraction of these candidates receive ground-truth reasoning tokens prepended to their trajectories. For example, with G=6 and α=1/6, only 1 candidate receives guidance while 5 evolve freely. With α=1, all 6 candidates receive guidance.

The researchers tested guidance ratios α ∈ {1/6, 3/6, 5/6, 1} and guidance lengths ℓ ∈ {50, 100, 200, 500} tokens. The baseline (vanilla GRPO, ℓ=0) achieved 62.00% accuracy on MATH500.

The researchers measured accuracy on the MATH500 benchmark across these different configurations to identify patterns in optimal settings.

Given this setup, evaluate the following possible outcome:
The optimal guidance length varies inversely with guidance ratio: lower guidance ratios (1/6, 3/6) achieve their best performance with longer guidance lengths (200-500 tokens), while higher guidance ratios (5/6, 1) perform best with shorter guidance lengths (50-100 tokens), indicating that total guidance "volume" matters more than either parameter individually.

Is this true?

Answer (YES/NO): NO